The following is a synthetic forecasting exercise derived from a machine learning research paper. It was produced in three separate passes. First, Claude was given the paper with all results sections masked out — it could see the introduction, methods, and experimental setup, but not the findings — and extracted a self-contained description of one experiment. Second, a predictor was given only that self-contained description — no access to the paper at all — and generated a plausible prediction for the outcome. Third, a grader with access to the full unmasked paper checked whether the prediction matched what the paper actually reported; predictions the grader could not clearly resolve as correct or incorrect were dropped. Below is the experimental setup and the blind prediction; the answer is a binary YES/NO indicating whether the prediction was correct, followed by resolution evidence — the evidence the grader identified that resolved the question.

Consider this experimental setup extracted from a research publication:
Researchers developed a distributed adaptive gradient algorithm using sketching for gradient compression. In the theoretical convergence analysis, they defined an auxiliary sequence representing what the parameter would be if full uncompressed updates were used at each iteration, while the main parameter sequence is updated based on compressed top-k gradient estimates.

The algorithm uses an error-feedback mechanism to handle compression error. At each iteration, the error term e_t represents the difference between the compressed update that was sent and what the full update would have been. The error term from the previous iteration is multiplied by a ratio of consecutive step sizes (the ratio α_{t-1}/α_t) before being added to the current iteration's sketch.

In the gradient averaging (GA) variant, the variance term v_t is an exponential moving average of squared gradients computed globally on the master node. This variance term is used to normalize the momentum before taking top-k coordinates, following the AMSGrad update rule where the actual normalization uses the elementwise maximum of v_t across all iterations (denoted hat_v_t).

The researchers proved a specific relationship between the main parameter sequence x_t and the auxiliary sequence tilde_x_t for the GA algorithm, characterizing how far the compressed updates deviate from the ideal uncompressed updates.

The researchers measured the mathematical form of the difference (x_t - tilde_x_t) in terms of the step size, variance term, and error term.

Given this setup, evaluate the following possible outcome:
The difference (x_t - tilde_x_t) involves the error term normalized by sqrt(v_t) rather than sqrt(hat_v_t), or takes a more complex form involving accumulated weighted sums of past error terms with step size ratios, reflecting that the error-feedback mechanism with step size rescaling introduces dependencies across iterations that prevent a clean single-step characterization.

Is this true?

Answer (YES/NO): NO